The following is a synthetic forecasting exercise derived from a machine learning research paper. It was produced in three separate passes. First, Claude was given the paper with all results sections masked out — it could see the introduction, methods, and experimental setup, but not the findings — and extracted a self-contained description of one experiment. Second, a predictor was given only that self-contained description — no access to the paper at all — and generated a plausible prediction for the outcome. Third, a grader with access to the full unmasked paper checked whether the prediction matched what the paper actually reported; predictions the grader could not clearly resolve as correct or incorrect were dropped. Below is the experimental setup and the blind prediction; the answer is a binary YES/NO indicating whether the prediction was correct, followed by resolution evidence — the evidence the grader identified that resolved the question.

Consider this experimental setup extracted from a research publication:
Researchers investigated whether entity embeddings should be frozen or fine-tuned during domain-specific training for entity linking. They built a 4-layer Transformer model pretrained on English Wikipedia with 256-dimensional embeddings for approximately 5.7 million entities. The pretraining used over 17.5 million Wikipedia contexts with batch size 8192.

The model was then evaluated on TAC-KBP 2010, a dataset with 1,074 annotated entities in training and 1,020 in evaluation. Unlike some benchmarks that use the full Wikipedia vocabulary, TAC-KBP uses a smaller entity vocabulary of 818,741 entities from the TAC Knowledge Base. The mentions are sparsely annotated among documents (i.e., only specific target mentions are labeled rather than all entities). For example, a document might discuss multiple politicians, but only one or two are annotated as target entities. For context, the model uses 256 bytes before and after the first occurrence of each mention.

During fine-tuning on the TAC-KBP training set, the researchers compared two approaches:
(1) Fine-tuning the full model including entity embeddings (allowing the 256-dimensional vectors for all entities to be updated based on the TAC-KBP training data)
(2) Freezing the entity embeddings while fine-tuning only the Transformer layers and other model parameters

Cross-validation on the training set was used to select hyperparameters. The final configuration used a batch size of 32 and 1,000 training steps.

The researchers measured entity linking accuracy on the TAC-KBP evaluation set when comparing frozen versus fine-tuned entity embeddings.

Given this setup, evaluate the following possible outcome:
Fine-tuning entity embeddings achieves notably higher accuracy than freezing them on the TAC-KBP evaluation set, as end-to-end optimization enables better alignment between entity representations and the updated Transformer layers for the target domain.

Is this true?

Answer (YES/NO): NO